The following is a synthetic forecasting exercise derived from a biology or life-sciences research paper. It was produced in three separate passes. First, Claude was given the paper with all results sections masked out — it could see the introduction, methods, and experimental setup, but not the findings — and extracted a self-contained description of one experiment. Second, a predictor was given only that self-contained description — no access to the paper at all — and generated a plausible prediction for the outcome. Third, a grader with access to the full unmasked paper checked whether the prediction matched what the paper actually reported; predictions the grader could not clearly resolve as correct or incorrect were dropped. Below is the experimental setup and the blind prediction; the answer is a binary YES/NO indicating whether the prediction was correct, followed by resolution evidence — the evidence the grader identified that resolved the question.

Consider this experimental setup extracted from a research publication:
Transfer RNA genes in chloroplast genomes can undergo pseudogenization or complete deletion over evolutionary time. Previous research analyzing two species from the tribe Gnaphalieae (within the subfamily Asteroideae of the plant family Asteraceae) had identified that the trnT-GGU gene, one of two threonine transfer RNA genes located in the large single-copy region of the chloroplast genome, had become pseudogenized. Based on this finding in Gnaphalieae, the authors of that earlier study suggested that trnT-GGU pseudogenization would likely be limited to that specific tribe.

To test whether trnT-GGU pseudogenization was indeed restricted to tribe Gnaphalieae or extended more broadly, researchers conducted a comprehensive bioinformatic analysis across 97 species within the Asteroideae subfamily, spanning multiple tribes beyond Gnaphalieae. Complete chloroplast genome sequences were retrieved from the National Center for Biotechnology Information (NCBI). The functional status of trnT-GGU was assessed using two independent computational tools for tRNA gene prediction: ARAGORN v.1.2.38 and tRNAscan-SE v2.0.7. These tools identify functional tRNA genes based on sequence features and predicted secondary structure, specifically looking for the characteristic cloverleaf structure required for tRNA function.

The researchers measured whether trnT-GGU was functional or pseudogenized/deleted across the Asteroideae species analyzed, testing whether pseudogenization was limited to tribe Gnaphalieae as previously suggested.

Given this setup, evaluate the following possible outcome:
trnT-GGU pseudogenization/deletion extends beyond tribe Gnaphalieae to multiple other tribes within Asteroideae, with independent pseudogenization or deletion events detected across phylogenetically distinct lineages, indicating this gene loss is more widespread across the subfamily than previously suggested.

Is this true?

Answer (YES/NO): YES